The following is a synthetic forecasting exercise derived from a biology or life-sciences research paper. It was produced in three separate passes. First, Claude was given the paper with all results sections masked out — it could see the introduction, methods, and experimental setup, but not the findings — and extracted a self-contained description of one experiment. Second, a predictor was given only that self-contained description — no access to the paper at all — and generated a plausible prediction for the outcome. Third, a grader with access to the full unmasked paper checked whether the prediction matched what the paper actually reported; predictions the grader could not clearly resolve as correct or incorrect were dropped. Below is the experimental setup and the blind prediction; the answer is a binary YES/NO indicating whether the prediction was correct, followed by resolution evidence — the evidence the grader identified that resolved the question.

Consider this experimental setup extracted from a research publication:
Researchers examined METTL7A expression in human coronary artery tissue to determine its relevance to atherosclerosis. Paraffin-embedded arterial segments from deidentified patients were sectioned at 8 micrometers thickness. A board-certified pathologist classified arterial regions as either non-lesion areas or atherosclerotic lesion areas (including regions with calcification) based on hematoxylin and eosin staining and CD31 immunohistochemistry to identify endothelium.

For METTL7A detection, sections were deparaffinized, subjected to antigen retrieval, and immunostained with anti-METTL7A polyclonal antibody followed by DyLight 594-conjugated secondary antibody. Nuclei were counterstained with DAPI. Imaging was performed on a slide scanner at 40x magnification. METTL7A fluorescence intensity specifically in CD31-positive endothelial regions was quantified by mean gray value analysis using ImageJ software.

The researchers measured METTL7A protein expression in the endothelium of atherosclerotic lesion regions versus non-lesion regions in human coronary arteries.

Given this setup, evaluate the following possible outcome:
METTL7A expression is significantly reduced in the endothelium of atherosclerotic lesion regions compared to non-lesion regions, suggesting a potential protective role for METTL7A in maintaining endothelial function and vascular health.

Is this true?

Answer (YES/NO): YES